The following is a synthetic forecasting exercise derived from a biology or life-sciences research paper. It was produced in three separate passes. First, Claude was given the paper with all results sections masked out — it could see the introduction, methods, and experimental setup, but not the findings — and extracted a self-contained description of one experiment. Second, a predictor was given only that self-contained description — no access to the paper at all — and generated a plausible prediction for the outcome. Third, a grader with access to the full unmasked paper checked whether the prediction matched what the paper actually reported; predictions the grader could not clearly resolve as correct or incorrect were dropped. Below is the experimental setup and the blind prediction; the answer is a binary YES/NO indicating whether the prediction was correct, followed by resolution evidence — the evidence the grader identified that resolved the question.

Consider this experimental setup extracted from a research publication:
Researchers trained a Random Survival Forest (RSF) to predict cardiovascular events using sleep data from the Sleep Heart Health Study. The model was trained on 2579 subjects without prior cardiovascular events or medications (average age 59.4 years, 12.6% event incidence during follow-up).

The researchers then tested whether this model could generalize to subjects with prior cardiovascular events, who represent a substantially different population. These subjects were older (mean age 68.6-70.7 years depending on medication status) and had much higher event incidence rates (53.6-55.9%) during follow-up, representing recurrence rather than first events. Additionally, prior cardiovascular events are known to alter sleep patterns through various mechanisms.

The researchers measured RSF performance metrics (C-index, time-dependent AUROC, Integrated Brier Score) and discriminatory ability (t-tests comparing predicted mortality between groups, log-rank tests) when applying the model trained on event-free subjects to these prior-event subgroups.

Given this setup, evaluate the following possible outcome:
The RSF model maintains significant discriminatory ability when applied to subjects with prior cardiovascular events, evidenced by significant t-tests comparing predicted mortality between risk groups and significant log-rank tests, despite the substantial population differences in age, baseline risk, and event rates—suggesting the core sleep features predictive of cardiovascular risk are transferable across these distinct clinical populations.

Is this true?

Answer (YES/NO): NO